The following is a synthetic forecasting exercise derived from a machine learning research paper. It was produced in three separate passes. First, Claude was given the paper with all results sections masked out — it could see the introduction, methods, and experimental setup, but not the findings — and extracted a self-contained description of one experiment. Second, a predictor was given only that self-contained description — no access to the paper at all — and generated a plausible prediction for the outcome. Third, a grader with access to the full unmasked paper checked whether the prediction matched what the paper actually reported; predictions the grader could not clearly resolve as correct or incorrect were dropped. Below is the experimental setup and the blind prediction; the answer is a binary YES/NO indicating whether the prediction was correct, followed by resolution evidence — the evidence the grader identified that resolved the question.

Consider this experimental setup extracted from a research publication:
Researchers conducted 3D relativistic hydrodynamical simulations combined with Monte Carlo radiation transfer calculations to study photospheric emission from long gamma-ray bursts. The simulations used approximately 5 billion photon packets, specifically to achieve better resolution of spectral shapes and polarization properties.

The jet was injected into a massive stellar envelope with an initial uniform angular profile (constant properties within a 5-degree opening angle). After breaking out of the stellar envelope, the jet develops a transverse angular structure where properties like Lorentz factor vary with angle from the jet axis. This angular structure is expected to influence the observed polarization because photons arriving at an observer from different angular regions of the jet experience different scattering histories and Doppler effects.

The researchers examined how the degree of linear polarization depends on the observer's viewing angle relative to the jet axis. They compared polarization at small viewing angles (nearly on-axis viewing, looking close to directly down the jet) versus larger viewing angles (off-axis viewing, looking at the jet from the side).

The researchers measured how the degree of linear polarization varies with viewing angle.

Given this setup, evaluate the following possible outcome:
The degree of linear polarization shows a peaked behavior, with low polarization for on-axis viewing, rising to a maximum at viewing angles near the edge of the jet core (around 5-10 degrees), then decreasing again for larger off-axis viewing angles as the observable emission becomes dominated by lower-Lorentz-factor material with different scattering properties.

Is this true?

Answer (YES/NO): NO